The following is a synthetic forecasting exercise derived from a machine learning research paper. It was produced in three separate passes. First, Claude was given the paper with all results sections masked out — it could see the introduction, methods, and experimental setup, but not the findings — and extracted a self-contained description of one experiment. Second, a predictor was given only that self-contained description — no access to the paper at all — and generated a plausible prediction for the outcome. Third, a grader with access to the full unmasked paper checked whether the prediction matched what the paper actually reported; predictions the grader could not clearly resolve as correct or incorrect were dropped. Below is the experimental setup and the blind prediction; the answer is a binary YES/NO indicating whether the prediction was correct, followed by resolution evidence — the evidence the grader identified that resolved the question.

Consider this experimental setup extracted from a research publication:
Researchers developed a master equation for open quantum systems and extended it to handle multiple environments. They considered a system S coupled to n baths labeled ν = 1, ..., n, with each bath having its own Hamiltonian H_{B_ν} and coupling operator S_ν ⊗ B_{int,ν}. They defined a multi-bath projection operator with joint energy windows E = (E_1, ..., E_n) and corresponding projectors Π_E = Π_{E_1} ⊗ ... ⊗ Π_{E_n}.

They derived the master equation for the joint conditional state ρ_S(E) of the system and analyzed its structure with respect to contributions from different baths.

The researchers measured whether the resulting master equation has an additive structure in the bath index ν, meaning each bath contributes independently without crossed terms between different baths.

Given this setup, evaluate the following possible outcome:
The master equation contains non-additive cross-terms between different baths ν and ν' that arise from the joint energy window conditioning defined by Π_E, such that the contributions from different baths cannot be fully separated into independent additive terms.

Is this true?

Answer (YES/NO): NO